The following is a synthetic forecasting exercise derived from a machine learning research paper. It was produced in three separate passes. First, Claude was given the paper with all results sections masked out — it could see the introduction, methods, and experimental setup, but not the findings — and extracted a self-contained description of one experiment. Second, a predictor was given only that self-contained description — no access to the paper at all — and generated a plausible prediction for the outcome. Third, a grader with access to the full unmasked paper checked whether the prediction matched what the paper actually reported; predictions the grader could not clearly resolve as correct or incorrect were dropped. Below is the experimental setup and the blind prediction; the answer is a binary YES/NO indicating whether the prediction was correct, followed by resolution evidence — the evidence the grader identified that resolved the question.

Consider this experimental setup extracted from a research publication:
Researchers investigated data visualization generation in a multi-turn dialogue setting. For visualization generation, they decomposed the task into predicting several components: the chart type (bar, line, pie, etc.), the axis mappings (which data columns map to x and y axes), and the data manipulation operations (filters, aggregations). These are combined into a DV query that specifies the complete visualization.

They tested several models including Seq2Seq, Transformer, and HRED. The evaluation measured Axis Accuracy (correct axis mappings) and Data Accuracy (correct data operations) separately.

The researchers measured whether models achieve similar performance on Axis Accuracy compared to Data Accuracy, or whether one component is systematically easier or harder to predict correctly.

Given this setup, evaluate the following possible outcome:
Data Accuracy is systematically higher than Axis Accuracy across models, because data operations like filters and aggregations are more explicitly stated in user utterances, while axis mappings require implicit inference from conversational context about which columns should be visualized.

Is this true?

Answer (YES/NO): NO